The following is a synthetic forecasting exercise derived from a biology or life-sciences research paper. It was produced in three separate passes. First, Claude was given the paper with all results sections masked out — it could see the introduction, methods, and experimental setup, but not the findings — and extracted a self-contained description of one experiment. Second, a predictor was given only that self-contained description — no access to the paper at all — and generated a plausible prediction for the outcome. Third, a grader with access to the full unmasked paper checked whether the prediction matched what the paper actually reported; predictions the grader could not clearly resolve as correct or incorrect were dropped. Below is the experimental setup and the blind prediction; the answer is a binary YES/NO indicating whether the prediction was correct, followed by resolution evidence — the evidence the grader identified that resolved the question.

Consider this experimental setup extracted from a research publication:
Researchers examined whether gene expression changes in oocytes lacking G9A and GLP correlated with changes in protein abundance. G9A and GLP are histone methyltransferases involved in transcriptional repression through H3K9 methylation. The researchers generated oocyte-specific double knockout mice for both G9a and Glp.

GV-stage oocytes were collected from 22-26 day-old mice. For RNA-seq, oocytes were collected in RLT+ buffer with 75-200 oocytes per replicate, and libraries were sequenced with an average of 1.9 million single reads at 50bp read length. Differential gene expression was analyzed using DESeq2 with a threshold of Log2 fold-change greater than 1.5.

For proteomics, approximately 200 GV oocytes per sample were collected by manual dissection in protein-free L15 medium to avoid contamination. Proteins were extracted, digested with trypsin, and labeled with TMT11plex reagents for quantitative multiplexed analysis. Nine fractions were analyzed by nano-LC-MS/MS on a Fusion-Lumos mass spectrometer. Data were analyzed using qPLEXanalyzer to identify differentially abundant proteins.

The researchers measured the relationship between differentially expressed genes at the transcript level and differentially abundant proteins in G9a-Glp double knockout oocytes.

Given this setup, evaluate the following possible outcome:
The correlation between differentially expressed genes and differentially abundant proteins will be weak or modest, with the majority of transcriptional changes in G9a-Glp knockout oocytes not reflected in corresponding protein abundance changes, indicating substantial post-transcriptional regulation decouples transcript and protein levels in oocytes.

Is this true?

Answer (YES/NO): NO